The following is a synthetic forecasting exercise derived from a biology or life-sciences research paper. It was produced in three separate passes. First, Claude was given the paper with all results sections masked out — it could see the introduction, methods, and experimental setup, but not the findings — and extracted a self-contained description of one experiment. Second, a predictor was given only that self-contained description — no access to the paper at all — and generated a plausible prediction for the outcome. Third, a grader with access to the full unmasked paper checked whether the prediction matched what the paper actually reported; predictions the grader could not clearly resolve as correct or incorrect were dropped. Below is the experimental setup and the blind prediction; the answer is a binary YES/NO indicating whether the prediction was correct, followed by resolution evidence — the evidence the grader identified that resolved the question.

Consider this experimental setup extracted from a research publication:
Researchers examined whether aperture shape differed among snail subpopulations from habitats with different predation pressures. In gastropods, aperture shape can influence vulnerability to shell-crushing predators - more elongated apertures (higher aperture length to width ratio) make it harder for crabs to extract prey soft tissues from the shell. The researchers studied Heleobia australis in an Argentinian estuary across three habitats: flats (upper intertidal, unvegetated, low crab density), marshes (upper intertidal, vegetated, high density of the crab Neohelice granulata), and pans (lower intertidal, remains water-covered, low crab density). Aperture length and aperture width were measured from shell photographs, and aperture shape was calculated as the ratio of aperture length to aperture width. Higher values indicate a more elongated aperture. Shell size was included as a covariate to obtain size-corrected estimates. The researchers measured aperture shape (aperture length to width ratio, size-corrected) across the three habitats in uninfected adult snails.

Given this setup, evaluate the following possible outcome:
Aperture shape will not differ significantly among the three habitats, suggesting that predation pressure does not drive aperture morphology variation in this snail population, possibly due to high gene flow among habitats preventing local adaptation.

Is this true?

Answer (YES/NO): NO